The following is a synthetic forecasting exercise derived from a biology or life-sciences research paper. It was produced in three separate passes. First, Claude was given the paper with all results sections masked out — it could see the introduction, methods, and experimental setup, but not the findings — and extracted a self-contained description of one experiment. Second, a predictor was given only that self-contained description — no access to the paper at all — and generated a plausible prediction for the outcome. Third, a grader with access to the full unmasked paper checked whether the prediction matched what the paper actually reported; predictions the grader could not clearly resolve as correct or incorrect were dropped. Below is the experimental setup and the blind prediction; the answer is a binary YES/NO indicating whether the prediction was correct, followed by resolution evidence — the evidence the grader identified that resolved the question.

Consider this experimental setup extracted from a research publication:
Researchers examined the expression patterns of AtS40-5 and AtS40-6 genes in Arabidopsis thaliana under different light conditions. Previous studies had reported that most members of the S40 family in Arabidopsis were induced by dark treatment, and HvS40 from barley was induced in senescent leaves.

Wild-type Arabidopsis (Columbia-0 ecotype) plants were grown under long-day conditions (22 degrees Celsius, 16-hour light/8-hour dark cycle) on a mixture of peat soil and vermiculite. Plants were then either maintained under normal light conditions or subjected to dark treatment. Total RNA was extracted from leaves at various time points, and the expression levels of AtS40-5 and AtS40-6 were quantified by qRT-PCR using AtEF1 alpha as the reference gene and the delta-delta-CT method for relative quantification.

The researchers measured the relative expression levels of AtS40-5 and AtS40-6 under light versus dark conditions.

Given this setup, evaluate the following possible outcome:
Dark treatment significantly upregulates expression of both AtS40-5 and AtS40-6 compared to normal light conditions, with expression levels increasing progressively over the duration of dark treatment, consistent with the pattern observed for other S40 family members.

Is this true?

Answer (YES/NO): NO